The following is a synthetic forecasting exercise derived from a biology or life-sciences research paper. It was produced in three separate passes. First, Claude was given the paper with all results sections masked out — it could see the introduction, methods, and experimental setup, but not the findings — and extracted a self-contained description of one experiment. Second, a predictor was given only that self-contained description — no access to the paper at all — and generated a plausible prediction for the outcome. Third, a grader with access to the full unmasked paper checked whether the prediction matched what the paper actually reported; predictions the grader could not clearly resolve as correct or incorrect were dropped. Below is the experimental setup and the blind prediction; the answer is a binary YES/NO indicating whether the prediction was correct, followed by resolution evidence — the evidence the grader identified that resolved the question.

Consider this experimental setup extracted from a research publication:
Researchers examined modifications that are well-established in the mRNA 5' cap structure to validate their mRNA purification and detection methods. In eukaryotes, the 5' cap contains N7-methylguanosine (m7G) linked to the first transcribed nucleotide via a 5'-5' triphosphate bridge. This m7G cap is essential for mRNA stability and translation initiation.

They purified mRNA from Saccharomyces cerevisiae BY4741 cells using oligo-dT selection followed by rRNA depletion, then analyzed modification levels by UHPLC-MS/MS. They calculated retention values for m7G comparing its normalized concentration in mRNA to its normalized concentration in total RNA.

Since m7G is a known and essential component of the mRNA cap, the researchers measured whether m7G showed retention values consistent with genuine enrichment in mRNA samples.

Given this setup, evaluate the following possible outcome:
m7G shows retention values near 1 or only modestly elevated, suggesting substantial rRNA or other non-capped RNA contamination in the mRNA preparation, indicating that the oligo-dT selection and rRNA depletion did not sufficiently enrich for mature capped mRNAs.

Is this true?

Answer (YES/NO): NO